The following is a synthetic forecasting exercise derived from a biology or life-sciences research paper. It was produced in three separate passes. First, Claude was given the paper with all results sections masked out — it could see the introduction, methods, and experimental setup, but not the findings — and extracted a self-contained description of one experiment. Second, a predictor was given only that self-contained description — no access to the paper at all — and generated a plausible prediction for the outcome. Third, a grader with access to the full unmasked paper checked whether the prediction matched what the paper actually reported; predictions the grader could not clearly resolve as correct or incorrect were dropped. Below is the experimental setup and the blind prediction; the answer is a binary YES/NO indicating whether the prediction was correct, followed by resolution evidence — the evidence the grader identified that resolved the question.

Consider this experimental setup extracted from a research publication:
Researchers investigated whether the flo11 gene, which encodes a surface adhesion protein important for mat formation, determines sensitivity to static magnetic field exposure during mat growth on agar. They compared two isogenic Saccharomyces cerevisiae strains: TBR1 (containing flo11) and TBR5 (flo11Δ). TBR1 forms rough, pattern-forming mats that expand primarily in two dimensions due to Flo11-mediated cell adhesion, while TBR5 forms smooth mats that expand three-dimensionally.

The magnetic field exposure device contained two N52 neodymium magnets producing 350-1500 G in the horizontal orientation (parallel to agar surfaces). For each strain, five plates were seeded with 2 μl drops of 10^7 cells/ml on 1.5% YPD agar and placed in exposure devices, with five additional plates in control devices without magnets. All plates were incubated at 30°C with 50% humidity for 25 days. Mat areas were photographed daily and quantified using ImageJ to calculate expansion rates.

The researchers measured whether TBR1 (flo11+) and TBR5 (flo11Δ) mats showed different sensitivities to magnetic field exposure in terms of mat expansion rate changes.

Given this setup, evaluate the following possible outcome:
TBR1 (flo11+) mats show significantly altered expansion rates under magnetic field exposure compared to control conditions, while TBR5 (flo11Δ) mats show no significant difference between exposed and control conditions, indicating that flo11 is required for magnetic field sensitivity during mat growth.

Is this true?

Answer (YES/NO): YES